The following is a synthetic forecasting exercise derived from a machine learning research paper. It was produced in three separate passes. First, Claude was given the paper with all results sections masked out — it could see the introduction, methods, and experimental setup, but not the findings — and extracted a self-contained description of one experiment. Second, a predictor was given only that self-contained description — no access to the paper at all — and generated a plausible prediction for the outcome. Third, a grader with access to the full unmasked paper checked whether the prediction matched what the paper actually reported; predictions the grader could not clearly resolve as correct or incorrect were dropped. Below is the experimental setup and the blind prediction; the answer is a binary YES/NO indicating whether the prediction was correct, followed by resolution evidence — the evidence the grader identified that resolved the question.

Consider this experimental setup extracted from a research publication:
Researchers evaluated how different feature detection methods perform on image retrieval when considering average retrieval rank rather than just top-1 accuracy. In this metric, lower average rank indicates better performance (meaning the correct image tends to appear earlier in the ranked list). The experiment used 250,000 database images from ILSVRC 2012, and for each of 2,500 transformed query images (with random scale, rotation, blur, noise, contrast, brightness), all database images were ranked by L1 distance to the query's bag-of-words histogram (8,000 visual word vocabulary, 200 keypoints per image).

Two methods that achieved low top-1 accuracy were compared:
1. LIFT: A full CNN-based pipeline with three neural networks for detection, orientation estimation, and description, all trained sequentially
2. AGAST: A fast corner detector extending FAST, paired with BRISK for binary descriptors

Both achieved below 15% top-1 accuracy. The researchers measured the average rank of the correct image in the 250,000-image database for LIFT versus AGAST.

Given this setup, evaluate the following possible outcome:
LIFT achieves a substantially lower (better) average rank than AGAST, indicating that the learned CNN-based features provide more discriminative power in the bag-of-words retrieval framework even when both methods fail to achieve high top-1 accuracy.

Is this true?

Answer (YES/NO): NO